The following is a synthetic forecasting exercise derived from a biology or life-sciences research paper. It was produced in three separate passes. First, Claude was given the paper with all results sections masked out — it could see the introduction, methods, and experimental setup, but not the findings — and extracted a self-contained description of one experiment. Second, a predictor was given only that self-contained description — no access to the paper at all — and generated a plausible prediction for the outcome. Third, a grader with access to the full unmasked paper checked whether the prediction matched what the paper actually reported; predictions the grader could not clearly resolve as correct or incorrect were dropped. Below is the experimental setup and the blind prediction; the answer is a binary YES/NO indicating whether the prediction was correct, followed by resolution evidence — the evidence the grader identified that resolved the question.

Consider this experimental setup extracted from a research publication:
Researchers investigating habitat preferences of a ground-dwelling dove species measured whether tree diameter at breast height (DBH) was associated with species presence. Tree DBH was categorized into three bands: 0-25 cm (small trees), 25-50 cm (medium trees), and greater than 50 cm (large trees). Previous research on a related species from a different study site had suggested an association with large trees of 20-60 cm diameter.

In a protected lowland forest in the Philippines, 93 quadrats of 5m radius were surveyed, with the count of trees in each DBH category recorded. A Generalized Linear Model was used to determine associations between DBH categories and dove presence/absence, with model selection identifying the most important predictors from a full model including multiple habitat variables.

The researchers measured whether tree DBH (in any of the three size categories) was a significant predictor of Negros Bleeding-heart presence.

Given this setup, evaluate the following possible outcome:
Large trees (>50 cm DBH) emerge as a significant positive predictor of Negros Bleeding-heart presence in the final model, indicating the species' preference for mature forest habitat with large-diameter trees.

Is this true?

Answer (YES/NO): NO